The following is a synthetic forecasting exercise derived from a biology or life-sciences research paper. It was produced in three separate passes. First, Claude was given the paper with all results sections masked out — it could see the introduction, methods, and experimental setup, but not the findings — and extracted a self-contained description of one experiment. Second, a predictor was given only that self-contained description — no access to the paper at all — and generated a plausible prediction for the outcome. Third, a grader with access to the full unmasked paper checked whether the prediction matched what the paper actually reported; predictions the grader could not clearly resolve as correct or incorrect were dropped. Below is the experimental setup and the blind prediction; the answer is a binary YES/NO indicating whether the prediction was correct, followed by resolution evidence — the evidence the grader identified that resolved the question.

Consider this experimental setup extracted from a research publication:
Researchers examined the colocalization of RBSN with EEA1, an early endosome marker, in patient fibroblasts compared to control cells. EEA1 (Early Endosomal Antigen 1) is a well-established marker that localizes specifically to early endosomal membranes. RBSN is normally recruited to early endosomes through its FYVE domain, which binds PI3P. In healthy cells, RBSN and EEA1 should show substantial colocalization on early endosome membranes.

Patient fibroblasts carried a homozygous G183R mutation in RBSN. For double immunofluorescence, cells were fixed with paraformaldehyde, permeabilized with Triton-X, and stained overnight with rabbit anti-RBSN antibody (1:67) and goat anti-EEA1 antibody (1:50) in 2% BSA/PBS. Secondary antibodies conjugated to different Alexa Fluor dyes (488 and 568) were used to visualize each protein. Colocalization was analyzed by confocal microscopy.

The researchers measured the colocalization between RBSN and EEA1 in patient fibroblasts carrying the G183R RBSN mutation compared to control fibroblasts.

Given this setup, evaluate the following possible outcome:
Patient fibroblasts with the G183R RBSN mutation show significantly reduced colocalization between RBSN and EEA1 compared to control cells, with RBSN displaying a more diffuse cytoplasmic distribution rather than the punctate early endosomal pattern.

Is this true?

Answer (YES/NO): YES